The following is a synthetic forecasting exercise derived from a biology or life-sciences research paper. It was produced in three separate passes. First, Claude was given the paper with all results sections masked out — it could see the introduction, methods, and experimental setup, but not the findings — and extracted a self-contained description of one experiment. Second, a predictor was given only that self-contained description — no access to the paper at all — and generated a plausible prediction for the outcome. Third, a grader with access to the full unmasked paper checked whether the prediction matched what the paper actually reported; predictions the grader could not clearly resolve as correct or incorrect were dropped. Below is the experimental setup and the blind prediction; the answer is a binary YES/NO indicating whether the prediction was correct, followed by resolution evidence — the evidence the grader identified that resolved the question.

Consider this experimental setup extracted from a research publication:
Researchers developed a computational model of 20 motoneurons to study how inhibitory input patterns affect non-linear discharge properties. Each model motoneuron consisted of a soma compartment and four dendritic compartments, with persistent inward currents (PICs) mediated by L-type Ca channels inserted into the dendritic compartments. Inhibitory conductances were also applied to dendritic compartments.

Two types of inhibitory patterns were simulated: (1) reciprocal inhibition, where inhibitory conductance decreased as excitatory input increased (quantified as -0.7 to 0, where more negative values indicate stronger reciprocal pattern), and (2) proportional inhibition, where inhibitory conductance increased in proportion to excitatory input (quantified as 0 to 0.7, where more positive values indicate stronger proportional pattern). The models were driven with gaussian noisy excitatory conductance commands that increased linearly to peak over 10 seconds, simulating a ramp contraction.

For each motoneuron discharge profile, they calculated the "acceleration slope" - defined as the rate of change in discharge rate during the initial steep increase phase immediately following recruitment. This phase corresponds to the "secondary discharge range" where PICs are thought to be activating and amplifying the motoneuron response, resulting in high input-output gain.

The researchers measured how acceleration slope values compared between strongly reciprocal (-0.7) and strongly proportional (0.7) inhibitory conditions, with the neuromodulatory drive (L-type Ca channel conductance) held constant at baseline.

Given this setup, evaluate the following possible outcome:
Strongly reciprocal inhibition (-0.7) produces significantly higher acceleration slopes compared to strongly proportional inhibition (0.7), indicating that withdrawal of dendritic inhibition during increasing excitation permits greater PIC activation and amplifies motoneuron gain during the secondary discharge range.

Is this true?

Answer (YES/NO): NO